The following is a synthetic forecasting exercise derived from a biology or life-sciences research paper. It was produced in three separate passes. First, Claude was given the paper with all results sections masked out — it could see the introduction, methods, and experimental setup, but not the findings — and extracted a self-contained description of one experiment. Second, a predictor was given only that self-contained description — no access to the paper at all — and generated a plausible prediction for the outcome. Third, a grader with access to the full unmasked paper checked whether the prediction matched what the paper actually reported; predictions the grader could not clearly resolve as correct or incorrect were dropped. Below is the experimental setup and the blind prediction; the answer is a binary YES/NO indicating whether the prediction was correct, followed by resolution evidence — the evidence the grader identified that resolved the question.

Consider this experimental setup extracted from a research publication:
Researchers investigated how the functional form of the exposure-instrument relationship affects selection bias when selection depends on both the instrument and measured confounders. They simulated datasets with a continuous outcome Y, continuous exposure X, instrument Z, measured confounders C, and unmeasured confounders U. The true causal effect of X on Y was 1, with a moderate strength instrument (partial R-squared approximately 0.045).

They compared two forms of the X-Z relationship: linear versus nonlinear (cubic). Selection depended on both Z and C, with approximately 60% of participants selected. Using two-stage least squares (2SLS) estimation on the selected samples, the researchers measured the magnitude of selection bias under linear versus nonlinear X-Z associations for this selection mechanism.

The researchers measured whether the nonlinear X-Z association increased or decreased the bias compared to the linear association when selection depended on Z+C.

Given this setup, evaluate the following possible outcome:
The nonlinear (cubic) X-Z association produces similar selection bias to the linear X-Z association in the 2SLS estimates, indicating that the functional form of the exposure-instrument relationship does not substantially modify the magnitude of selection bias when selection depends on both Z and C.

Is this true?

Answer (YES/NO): NO